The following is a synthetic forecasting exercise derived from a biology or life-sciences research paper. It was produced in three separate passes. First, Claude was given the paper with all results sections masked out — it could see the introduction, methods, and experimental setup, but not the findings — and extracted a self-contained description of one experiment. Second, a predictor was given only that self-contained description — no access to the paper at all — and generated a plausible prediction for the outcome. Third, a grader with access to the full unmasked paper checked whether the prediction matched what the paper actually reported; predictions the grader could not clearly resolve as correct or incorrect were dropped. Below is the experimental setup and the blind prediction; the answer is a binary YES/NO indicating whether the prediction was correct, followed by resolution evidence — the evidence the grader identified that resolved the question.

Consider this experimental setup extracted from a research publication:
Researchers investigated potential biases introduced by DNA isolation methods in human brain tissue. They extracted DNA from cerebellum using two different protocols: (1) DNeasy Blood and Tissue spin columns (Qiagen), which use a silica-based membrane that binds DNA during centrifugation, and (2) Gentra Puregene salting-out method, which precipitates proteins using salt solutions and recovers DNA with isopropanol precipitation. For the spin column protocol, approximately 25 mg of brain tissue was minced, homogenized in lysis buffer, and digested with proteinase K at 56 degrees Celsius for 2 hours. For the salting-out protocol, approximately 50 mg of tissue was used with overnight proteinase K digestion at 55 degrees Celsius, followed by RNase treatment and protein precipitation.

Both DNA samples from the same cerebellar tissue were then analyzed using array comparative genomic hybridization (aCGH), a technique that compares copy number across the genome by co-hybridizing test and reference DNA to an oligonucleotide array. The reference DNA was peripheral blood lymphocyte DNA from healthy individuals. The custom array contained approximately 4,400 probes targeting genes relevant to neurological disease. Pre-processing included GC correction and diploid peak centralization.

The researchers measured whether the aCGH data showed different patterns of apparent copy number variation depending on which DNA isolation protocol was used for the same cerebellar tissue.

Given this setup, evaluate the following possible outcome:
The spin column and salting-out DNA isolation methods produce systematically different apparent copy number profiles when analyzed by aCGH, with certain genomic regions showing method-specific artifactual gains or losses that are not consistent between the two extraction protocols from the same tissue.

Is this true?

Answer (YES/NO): YES